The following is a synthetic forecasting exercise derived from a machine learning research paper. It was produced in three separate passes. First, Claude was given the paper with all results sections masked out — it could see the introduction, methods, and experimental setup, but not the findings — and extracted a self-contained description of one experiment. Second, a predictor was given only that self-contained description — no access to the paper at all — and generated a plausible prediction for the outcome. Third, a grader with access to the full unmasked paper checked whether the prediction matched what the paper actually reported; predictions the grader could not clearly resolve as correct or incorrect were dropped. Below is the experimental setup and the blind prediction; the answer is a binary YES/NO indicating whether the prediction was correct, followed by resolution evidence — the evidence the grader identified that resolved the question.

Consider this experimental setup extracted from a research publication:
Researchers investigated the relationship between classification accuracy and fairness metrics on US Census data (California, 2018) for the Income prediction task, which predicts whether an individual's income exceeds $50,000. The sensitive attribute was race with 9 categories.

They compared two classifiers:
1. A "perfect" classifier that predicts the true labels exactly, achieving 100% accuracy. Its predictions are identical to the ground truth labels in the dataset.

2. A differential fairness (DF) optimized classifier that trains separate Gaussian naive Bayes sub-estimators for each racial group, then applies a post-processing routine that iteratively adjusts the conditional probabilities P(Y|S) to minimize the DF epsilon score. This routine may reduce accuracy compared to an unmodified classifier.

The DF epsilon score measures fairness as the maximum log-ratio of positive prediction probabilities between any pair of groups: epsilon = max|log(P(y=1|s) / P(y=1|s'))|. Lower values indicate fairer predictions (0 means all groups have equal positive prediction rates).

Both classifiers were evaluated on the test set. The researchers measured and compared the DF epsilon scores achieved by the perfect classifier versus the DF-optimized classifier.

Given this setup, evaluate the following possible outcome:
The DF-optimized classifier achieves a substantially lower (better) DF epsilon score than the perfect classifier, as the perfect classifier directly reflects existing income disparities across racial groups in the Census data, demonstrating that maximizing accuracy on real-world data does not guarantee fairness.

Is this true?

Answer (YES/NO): YES